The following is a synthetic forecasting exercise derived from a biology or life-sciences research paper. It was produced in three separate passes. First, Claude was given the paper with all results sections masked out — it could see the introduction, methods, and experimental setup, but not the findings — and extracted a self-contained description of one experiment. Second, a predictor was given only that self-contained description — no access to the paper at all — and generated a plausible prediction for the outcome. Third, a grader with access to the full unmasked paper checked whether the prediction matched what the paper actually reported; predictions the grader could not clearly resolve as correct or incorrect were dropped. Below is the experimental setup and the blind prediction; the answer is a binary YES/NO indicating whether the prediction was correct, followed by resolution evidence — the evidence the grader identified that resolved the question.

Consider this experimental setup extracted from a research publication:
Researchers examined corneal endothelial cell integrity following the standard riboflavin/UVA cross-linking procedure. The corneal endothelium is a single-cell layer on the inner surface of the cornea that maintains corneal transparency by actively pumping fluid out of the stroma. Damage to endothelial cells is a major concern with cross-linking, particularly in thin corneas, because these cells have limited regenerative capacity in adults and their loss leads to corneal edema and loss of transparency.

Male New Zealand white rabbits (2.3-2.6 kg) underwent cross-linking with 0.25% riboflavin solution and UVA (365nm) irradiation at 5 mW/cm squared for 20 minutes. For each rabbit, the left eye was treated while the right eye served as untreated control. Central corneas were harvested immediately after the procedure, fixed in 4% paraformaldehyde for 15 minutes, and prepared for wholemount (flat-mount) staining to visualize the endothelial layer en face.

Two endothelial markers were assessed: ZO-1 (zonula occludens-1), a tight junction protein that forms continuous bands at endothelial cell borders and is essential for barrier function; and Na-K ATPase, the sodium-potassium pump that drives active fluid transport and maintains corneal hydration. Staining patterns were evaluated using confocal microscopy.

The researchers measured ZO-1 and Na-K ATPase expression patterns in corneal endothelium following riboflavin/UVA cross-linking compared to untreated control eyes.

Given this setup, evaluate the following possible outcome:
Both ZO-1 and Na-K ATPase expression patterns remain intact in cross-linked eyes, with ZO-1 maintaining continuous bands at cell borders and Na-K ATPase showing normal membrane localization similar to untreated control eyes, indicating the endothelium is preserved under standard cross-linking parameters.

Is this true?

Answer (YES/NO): NO